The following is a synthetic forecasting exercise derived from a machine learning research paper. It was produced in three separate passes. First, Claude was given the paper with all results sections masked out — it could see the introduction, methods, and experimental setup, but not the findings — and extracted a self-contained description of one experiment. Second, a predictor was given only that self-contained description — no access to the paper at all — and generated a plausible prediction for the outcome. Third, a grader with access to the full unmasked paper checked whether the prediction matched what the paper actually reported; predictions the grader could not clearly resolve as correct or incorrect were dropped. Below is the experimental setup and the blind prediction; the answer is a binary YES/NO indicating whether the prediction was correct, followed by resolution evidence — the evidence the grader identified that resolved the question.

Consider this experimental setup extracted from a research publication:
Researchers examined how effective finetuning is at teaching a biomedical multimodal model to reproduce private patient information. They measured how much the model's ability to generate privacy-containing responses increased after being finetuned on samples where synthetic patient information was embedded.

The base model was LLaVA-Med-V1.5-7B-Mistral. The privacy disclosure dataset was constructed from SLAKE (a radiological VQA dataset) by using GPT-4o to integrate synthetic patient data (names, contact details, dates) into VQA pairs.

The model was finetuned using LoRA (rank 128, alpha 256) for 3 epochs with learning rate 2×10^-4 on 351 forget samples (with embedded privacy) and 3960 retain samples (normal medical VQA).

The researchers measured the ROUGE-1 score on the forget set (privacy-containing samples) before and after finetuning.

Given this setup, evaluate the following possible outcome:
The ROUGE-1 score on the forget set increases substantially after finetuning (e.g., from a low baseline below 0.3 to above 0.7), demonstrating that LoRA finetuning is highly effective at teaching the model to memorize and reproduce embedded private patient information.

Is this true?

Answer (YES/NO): YES